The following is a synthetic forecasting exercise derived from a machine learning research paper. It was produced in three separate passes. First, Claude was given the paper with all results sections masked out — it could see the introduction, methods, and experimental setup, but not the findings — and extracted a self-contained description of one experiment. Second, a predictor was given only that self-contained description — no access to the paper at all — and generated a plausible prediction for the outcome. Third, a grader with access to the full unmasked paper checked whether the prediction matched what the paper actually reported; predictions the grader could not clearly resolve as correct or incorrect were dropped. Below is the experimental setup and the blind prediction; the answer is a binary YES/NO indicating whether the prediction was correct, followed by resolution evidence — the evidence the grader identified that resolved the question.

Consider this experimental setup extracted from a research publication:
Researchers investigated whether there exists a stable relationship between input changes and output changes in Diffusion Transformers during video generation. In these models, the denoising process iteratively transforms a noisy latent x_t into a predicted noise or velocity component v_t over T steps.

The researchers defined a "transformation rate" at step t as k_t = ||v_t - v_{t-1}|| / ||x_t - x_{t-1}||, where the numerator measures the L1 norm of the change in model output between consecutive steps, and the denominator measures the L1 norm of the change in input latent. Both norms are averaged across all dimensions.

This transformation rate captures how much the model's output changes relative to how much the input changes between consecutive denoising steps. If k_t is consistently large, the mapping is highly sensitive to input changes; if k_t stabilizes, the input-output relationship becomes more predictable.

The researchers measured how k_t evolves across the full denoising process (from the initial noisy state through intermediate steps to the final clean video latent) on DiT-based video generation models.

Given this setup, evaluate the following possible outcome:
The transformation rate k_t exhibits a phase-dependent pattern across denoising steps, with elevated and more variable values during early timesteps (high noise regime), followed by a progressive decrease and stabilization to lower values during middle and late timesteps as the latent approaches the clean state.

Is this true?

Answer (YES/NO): NO